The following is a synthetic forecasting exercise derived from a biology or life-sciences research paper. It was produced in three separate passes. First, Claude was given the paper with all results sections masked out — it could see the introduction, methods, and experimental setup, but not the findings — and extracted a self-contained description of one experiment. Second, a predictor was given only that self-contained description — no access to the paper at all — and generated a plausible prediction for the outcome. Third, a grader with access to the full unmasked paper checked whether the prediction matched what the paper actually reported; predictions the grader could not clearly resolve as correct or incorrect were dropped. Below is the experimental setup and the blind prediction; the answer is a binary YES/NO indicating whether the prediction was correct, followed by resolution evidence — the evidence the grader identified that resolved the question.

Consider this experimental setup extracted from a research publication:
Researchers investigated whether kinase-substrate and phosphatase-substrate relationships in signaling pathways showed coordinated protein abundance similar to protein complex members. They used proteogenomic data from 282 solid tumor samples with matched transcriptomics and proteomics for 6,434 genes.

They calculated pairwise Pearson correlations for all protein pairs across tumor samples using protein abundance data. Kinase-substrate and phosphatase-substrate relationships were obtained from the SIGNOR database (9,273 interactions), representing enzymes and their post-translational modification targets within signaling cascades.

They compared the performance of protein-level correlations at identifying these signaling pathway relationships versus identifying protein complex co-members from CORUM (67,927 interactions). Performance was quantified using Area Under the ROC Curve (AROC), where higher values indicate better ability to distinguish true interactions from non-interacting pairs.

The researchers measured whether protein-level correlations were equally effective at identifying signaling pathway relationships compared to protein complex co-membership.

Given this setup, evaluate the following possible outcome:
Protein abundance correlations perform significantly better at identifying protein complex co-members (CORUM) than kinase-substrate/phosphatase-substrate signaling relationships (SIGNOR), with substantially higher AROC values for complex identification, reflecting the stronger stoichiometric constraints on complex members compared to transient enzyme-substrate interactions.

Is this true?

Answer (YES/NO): YES